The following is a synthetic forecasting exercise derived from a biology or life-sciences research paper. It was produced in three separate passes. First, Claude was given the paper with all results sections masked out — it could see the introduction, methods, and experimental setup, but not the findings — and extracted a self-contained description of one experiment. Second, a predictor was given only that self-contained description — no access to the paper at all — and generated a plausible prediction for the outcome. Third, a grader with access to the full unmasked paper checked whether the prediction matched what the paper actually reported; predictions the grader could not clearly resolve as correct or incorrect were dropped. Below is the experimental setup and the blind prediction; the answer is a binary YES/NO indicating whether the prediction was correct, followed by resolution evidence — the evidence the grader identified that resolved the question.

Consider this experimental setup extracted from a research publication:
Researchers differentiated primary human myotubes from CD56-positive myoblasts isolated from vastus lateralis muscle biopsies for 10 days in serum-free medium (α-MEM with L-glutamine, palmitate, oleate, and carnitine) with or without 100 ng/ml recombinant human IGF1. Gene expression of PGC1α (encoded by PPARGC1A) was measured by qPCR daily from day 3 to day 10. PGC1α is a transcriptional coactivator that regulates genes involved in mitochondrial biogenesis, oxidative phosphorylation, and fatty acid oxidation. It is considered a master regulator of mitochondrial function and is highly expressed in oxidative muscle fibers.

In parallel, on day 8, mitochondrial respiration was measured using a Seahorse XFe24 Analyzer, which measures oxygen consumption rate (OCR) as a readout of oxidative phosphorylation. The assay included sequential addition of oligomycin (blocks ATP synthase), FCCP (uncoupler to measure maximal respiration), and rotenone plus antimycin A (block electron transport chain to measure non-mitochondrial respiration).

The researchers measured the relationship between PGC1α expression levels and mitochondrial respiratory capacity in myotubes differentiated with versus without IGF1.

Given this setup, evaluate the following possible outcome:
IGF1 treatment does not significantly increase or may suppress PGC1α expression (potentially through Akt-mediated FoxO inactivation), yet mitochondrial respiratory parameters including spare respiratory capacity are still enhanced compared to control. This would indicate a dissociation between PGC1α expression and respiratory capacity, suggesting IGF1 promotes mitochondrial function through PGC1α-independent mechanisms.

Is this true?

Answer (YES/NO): NO